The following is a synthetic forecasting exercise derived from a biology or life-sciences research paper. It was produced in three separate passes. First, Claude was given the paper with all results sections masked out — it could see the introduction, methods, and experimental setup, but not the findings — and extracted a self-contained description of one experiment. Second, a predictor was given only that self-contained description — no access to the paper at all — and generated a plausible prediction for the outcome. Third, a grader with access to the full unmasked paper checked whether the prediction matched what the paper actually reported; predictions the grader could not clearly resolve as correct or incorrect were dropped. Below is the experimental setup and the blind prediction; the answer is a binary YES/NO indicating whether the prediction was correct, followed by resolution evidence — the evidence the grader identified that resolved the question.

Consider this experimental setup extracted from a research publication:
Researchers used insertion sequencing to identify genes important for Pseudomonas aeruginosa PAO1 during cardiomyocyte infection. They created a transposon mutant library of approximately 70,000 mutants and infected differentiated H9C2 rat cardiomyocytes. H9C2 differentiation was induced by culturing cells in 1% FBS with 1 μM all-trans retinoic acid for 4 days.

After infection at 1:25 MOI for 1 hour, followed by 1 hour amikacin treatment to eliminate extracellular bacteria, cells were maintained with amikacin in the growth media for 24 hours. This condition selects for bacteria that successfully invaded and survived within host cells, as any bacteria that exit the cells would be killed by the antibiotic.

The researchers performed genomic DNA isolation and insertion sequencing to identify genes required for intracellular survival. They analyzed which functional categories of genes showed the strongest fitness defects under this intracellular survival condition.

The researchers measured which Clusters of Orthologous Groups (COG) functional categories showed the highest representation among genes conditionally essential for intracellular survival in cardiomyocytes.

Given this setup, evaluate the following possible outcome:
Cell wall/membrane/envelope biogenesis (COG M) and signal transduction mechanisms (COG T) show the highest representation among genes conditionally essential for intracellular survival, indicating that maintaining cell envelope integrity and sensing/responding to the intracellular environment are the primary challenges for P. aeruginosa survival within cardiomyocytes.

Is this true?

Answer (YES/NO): NO